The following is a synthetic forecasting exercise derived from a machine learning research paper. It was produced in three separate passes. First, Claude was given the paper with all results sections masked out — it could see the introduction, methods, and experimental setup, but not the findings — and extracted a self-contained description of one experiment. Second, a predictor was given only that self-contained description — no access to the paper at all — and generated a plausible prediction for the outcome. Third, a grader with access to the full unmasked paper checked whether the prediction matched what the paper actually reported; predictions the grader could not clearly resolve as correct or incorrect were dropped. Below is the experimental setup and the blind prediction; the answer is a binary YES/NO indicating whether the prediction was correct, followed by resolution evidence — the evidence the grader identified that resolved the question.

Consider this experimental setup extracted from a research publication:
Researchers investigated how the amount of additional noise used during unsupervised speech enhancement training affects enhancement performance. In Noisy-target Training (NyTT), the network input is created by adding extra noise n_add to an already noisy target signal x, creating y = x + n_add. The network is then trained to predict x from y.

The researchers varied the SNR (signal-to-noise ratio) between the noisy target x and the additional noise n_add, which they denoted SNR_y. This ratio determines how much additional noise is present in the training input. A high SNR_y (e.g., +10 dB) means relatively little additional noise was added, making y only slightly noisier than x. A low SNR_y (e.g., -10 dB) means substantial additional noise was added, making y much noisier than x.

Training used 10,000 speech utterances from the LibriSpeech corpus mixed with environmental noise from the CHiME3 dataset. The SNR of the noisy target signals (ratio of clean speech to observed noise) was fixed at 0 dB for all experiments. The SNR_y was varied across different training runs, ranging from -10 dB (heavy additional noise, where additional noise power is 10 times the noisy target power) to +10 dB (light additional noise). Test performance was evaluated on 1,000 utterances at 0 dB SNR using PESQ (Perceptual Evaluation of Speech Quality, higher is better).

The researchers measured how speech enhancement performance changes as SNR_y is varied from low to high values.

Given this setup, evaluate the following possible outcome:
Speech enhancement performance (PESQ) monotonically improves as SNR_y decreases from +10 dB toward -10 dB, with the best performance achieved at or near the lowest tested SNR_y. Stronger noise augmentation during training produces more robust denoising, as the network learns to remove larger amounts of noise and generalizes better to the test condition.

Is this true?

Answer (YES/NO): NO